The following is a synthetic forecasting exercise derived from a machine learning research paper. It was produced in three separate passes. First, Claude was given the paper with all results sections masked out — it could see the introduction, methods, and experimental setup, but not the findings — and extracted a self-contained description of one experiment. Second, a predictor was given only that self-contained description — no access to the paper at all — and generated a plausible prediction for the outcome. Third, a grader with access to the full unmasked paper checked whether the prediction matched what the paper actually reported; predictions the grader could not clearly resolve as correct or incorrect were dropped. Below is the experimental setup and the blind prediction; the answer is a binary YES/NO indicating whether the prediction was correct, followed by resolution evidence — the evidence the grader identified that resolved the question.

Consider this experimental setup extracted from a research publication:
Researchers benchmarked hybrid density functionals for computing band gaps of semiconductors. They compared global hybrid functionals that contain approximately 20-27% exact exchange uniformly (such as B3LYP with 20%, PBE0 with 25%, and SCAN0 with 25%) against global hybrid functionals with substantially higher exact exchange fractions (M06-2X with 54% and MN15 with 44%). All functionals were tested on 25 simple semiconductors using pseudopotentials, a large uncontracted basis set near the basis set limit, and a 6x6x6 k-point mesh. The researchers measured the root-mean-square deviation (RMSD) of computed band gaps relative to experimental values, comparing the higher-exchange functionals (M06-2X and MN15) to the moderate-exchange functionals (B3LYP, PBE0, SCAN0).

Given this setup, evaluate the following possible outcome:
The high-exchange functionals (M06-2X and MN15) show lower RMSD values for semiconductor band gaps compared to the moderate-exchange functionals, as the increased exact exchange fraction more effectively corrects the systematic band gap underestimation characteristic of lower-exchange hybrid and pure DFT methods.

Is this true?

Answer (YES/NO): NO